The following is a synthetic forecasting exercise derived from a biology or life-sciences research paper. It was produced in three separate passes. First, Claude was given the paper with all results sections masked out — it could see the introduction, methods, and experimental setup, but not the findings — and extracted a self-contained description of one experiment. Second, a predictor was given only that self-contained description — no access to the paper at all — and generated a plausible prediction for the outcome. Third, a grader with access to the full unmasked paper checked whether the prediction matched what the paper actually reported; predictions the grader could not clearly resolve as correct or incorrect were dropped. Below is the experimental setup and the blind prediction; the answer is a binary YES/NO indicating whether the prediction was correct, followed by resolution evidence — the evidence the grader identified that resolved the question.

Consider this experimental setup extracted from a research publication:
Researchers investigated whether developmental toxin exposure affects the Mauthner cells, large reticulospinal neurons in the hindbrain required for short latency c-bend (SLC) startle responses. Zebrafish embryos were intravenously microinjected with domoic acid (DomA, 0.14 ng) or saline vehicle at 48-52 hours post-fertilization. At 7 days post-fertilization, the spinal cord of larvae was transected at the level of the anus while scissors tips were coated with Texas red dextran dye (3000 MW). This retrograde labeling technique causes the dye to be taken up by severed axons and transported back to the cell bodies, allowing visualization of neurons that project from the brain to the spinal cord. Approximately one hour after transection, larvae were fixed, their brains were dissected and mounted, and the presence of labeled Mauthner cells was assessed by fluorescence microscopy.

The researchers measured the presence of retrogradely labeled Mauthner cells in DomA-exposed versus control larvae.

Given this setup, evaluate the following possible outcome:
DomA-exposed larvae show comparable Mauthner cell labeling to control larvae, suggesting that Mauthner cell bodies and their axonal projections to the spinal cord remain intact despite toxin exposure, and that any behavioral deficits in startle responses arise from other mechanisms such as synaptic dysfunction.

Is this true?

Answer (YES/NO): NO